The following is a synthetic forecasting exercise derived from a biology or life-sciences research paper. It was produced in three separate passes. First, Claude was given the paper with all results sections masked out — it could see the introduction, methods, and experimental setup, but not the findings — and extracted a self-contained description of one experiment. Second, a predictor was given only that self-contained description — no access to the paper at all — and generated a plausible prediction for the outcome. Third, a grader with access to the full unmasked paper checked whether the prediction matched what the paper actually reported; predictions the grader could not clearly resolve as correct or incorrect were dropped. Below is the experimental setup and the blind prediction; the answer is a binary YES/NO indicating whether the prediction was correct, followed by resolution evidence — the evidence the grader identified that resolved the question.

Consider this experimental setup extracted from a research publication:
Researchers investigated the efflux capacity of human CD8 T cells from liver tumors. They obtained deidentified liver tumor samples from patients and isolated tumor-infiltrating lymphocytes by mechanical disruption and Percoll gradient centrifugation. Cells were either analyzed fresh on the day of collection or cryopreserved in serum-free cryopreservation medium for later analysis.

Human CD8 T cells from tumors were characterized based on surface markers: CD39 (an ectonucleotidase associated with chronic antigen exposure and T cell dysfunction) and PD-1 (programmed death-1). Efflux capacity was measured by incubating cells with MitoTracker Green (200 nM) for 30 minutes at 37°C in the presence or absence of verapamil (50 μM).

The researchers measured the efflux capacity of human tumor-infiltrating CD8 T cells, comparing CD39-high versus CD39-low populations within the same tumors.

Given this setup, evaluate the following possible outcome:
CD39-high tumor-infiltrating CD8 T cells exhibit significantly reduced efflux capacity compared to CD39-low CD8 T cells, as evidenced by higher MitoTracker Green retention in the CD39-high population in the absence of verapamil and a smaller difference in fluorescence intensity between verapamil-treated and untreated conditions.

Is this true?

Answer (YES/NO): NO